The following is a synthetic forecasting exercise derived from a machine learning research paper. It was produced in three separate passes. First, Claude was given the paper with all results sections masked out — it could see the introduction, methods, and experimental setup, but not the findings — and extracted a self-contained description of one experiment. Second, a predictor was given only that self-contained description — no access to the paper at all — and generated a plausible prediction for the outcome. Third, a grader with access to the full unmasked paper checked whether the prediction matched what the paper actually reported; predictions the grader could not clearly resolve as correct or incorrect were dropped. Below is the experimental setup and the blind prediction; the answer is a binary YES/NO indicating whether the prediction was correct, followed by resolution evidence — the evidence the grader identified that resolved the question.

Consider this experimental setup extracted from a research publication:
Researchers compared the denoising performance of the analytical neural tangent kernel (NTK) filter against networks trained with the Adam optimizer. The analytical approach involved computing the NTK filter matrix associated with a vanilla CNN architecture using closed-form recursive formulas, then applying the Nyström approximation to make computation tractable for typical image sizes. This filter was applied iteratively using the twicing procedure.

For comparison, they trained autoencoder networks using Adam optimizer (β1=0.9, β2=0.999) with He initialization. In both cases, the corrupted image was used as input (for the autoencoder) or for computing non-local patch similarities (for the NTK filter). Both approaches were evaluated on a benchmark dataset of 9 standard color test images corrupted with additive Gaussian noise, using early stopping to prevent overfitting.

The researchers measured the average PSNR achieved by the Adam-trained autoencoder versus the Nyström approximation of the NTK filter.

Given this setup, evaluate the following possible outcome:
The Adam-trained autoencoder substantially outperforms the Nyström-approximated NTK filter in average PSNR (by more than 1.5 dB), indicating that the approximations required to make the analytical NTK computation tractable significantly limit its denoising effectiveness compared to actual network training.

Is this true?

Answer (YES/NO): NO